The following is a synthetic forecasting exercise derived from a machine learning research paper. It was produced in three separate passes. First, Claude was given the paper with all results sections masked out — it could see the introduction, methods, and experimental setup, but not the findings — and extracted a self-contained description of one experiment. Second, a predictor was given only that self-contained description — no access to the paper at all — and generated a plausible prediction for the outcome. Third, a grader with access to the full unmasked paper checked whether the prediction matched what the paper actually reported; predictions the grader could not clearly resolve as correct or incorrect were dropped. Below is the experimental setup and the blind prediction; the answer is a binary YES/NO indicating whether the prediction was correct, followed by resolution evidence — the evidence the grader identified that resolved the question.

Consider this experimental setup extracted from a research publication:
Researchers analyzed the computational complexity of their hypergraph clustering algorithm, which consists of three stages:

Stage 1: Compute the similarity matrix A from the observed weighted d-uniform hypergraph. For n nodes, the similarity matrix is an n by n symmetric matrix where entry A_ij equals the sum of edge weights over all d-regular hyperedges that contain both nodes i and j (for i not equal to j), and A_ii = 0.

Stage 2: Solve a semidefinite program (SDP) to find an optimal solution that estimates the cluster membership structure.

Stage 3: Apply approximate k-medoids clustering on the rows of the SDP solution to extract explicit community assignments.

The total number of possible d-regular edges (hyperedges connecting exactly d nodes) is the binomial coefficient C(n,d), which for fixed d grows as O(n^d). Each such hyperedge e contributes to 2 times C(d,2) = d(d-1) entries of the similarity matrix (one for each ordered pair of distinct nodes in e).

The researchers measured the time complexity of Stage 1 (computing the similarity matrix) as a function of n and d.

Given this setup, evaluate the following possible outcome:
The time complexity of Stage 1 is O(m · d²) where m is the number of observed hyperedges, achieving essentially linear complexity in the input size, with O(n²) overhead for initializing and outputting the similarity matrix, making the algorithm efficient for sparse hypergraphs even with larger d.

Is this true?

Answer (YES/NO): NO